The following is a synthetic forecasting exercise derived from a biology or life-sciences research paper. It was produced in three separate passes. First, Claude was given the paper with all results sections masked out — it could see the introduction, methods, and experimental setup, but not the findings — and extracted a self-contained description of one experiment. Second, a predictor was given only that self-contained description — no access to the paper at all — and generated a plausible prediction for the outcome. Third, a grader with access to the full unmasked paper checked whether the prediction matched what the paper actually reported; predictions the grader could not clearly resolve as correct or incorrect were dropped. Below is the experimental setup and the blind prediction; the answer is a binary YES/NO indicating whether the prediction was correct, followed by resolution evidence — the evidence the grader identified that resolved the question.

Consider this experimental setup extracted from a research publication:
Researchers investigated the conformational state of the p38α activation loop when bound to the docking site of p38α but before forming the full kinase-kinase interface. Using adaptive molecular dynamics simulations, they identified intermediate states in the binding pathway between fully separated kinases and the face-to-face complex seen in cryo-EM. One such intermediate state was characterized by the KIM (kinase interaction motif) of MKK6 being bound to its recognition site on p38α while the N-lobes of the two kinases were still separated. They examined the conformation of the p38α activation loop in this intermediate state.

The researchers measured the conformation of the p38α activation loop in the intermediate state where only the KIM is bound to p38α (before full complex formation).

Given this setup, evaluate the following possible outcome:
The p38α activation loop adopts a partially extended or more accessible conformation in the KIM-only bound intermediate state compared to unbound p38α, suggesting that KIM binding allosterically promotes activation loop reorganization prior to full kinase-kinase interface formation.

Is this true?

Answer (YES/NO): YES